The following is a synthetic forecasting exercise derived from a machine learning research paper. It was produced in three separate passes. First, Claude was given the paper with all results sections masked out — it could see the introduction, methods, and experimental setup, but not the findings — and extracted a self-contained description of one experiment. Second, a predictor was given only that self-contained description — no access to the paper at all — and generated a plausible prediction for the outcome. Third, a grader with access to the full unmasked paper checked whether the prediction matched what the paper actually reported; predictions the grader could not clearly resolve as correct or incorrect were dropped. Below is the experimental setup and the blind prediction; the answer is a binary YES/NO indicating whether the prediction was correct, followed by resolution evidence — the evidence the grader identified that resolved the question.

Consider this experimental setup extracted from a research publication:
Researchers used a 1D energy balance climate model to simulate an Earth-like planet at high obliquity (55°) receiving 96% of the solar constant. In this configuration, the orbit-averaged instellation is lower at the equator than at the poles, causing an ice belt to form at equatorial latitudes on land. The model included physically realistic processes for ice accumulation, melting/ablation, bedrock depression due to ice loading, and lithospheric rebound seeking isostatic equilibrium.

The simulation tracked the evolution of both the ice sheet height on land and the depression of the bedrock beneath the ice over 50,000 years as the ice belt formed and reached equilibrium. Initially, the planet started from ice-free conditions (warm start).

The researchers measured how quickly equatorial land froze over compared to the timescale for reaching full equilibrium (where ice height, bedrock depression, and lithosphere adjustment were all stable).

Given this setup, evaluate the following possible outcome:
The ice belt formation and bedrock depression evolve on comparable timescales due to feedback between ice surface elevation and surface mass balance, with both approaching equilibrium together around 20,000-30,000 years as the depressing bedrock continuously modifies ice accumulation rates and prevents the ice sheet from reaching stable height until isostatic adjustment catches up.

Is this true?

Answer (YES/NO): NO